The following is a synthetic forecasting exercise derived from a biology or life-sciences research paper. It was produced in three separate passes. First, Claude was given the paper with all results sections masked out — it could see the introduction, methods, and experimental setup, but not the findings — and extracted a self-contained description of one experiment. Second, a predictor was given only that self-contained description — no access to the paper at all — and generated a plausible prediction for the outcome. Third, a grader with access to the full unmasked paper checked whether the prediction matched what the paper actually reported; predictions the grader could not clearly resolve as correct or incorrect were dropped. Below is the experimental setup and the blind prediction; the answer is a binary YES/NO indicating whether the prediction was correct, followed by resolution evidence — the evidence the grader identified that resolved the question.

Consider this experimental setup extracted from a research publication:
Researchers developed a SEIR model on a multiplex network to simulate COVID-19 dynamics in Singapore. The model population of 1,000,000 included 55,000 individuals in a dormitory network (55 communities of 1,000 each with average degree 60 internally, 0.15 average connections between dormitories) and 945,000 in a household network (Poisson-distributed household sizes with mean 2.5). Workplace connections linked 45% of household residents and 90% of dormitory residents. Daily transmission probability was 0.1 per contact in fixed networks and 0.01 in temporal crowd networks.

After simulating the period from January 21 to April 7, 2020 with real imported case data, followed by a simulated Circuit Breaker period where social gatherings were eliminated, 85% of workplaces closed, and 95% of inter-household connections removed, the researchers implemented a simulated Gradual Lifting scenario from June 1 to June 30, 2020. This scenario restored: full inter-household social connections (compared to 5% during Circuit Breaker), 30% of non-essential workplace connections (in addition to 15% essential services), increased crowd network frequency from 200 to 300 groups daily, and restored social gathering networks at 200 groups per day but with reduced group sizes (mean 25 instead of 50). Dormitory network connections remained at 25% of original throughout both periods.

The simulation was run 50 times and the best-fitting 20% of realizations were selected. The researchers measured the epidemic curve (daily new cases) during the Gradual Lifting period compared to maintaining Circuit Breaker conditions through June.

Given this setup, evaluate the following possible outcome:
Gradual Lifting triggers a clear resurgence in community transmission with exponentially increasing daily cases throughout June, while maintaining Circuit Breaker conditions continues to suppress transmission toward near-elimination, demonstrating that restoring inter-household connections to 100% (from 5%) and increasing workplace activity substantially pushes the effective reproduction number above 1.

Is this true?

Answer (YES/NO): NO